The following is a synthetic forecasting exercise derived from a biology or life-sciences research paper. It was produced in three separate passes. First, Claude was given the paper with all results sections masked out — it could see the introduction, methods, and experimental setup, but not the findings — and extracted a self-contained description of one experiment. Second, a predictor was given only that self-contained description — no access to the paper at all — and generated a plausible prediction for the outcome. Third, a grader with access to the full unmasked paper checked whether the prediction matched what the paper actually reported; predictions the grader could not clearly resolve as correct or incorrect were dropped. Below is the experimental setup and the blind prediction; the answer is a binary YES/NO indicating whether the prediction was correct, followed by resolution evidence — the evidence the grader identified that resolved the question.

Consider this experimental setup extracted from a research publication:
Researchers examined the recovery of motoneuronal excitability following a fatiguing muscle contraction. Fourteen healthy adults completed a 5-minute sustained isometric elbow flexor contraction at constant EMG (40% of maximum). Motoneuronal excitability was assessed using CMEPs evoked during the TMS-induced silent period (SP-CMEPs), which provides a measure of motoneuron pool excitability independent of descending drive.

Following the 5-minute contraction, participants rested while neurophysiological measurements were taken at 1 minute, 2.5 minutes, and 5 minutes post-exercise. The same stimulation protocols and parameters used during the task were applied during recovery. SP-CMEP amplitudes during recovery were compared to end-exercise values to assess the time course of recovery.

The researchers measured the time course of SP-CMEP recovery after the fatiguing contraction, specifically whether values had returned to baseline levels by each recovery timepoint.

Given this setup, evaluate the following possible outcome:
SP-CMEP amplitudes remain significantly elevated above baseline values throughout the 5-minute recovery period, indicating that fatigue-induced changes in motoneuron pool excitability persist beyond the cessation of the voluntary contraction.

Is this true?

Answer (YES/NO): NO